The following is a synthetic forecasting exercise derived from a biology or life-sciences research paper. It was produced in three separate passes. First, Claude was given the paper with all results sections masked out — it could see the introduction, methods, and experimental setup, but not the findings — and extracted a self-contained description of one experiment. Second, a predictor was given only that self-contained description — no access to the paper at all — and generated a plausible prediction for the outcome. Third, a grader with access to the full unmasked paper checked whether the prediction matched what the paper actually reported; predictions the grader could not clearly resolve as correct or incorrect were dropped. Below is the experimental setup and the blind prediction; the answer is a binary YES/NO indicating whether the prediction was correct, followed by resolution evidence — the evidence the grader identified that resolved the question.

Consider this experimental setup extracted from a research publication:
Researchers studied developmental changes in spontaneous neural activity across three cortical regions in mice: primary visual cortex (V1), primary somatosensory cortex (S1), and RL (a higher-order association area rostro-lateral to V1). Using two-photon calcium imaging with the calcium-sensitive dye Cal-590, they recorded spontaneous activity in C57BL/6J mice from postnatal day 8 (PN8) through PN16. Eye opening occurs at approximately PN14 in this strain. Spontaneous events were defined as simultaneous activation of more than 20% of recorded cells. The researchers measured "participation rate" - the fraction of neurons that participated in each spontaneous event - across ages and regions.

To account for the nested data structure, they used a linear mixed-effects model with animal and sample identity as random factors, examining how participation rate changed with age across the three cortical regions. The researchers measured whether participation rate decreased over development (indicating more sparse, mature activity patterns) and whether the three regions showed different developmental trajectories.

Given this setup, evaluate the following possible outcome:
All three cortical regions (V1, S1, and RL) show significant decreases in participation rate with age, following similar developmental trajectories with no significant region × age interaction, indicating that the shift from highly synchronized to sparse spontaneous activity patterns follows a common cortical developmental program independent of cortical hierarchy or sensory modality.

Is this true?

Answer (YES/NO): YES